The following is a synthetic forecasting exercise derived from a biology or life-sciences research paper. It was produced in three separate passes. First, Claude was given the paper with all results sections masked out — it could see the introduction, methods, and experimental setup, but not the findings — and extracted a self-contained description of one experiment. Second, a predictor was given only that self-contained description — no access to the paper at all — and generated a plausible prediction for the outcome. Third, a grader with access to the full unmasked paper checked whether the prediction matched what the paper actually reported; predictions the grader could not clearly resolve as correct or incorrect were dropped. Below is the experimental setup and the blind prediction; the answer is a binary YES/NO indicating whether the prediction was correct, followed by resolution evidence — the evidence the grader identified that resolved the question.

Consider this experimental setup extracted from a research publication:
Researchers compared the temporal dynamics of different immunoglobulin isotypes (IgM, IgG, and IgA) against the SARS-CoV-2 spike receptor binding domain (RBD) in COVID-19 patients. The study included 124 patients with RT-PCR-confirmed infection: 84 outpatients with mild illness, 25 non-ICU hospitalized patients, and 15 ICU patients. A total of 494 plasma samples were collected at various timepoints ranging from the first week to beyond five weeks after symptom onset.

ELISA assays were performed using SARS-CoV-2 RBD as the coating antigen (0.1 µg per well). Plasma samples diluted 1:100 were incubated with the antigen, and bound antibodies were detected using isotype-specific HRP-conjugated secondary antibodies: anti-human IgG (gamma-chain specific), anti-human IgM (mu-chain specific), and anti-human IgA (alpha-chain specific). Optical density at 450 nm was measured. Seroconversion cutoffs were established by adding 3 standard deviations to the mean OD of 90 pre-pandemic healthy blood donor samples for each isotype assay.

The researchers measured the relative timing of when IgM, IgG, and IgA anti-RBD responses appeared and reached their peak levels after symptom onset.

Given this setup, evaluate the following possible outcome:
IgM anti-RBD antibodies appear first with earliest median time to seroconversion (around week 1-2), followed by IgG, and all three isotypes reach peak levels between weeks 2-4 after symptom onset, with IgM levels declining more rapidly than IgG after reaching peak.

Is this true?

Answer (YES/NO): NO